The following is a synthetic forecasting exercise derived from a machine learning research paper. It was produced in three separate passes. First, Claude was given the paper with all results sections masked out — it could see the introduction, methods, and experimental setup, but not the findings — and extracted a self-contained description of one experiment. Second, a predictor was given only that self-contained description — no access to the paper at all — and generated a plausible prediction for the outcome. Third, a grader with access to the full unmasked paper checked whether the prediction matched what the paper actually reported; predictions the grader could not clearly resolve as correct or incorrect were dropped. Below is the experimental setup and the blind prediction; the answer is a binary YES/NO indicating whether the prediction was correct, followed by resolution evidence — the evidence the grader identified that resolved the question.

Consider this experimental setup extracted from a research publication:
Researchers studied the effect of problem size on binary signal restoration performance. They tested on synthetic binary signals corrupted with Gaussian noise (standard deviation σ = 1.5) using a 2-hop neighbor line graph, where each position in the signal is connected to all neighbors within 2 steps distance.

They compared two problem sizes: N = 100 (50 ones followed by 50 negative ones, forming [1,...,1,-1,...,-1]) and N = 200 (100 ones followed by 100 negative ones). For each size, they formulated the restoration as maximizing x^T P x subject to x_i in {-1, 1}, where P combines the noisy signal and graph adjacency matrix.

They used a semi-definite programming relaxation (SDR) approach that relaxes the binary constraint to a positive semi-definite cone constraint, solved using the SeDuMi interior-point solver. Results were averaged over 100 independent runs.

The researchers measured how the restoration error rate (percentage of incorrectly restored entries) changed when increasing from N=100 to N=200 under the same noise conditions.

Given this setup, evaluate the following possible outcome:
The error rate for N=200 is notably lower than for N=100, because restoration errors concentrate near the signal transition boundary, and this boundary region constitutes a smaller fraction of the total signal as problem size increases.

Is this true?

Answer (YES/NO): YES